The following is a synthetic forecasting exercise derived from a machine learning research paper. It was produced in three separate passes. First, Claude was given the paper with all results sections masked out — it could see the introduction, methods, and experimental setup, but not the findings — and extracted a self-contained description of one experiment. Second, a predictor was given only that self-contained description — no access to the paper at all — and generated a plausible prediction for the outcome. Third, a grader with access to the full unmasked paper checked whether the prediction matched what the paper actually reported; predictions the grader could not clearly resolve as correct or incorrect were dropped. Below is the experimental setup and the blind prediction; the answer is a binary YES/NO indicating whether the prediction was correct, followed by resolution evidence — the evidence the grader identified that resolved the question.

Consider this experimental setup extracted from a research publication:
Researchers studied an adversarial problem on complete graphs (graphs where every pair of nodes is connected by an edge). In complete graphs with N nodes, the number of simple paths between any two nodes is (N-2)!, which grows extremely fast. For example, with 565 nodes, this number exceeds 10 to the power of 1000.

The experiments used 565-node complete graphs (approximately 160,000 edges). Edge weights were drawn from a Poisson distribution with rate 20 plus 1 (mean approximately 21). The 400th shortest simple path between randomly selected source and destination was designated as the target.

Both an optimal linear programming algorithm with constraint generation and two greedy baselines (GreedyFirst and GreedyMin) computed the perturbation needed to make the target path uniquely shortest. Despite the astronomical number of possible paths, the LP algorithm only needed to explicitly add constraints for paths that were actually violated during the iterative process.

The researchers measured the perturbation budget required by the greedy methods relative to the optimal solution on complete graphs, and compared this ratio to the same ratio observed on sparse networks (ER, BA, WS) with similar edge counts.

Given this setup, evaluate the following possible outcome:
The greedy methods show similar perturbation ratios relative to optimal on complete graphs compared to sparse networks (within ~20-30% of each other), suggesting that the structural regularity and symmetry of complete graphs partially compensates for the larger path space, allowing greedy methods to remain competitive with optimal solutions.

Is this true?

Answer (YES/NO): NO